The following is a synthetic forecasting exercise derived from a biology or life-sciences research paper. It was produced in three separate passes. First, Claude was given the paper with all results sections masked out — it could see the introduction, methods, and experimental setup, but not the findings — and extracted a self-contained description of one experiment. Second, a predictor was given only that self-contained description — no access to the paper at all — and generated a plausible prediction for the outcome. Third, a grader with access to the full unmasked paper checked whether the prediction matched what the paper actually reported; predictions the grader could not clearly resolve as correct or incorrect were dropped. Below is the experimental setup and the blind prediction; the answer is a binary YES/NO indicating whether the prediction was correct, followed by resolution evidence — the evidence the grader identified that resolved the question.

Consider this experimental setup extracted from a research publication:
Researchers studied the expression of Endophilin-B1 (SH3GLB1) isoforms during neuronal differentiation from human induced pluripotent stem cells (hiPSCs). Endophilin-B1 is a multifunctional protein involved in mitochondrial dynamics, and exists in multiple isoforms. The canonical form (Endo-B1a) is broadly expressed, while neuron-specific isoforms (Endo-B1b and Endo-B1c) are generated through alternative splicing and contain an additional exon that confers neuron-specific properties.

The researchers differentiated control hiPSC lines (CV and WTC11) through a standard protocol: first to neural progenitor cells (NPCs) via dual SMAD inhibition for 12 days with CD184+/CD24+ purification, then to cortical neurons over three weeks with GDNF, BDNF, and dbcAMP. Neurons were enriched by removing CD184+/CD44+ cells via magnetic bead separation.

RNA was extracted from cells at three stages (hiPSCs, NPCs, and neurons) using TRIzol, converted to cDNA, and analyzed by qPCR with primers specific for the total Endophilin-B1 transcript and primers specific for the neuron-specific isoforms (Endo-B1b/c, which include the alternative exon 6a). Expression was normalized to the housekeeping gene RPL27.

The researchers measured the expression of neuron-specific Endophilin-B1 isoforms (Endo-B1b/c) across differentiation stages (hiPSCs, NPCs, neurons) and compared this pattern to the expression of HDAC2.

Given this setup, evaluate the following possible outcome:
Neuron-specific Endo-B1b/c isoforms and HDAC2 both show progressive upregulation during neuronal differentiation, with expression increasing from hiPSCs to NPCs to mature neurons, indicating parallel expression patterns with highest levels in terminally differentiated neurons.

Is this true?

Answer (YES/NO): NO